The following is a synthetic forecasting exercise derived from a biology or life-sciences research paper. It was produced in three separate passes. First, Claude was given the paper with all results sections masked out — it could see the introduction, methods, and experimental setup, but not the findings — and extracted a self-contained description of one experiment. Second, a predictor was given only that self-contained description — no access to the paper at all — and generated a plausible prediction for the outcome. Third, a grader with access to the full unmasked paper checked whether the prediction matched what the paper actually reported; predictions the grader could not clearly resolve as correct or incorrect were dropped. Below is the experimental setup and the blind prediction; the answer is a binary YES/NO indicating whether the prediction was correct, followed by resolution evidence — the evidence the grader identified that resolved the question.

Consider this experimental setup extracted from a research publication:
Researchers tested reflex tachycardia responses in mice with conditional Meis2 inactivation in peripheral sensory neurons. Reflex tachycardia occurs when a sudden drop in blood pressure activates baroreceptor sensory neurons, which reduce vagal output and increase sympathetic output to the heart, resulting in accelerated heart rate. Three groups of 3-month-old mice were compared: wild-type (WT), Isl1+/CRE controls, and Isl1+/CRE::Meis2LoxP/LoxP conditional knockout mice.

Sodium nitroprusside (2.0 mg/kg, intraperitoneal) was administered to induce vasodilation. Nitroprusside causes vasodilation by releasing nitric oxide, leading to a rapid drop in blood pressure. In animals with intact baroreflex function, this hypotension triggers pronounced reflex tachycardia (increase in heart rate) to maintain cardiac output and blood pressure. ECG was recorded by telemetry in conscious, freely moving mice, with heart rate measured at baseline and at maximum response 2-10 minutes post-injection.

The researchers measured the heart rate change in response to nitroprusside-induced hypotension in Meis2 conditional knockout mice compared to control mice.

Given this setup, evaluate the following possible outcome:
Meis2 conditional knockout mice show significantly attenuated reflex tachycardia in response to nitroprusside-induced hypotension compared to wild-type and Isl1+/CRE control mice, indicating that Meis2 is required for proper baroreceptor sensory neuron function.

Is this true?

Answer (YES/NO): NO